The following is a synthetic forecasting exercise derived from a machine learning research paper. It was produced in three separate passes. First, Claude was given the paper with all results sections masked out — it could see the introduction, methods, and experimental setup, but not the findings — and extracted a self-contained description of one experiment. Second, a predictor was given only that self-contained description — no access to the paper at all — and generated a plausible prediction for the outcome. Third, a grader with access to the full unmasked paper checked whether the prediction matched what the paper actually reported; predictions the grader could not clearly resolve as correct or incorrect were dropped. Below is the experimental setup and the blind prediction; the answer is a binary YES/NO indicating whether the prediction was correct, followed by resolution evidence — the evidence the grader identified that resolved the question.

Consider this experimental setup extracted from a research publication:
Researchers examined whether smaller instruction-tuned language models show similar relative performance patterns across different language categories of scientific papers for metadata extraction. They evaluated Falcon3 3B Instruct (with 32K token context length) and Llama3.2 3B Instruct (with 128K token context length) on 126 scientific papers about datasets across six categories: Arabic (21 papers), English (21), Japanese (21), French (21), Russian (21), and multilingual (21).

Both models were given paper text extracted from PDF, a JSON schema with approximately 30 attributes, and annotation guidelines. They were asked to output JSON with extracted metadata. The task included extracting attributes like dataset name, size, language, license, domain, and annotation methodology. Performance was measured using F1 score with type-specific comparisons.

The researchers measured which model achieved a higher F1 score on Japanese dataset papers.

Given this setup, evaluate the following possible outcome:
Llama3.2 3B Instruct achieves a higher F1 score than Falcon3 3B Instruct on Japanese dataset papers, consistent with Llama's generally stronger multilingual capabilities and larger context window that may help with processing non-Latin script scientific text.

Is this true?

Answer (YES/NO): YES